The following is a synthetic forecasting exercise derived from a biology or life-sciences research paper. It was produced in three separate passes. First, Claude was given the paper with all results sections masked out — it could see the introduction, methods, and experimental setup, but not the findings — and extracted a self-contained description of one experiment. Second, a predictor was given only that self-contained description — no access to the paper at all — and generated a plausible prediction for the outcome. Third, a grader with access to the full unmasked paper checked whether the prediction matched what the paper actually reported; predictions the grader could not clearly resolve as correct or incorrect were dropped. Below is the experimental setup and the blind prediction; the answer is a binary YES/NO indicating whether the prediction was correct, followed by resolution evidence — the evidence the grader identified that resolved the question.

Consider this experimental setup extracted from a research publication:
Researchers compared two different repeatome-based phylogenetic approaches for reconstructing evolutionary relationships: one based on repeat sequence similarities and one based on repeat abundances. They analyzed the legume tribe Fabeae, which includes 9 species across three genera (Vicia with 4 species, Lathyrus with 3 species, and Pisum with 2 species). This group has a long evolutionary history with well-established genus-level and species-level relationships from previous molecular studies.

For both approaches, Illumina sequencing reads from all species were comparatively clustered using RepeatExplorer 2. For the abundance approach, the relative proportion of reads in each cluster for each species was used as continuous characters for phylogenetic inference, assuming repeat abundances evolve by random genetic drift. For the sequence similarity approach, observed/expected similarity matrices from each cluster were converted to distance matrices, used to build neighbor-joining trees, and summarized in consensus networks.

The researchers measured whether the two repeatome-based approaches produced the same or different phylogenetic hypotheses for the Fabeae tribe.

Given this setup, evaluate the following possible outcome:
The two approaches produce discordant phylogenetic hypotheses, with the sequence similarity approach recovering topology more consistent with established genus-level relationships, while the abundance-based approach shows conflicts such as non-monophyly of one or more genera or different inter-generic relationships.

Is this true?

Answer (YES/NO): NO